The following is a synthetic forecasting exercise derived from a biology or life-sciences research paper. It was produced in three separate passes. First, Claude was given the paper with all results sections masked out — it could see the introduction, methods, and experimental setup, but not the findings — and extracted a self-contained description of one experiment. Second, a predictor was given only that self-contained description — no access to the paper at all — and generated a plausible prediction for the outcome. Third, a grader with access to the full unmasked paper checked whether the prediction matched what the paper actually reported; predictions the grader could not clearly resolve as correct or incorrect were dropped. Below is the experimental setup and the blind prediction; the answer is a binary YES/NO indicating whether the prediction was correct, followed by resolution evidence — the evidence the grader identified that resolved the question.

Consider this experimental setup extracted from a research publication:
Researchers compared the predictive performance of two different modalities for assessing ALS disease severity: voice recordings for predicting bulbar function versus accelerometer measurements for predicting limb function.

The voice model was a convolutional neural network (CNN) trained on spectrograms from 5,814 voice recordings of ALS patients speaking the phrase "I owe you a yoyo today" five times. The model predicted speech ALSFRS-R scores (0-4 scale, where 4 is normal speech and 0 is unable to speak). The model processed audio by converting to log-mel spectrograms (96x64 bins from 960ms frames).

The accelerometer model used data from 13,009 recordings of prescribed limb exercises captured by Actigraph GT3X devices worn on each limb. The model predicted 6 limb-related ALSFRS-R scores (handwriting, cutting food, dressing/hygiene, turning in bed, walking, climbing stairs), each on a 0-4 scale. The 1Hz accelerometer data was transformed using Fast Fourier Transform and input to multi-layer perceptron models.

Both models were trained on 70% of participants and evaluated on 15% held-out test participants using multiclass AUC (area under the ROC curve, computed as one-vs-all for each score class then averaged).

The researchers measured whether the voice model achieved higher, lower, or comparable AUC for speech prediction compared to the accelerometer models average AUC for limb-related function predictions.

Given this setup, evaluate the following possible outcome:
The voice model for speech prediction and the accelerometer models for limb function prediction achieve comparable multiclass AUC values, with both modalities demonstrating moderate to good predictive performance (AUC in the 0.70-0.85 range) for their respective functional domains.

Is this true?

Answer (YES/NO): NO